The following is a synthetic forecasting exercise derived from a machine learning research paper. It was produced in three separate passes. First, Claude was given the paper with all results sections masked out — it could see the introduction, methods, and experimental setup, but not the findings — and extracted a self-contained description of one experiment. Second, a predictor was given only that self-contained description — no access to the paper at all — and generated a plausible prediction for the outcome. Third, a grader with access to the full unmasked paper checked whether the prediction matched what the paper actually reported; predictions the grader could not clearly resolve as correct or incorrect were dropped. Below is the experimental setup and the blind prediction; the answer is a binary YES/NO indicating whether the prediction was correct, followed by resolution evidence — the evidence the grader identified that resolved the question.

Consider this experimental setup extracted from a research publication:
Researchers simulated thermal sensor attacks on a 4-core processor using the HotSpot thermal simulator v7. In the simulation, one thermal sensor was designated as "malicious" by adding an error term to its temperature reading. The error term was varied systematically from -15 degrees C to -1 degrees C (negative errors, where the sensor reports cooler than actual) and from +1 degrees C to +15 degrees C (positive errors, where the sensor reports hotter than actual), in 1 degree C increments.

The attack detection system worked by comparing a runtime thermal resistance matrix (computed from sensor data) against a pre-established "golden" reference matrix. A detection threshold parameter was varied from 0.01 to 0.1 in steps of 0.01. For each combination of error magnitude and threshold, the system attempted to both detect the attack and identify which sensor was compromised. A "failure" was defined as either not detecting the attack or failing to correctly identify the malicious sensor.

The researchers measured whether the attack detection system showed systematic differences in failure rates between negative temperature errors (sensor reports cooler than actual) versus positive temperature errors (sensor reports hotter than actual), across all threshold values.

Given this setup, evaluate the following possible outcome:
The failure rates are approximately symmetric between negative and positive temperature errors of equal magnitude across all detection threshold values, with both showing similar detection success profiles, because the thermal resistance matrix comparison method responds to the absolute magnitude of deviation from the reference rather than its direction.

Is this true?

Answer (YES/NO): NO